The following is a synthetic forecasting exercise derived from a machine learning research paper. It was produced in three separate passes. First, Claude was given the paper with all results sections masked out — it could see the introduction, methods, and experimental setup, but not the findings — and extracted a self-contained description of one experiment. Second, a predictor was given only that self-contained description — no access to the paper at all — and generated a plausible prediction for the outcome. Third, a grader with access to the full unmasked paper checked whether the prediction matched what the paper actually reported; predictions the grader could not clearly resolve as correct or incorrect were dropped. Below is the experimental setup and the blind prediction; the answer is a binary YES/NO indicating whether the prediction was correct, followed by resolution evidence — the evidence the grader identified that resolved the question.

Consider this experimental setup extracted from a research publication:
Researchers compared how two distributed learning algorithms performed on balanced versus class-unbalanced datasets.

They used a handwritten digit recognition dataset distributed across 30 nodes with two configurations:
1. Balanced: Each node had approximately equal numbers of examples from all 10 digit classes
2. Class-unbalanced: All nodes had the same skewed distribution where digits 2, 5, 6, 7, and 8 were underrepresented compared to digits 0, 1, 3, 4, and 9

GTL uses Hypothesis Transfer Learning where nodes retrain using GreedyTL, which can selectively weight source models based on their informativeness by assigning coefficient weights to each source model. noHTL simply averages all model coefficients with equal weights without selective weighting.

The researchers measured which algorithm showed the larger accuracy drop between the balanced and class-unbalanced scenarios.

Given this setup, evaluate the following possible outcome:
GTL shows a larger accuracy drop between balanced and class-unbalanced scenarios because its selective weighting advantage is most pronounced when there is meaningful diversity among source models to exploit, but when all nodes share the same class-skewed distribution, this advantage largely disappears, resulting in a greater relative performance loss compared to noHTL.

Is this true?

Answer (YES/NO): NO